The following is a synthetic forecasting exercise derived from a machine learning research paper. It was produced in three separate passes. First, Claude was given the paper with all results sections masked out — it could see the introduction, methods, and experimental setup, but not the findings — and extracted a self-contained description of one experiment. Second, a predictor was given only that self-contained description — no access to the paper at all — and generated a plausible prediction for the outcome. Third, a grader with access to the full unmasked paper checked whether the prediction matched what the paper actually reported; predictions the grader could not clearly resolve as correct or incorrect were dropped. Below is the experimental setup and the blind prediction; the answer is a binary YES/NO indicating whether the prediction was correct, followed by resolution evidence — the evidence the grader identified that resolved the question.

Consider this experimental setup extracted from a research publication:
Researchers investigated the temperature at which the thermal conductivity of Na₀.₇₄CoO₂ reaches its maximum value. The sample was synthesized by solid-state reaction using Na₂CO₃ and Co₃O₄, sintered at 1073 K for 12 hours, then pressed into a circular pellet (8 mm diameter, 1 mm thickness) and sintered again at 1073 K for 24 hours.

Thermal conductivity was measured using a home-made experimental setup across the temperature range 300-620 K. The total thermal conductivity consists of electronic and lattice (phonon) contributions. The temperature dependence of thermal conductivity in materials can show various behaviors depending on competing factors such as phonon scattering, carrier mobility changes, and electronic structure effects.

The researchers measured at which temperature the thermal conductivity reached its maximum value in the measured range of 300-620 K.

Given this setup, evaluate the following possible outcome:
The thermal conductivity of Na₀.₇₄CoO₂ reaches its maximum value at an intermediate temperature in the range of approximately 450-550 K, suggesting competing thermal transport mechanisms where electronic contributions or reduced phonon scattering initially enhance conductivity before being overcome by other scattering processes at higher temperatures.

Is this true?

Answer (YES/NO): NO